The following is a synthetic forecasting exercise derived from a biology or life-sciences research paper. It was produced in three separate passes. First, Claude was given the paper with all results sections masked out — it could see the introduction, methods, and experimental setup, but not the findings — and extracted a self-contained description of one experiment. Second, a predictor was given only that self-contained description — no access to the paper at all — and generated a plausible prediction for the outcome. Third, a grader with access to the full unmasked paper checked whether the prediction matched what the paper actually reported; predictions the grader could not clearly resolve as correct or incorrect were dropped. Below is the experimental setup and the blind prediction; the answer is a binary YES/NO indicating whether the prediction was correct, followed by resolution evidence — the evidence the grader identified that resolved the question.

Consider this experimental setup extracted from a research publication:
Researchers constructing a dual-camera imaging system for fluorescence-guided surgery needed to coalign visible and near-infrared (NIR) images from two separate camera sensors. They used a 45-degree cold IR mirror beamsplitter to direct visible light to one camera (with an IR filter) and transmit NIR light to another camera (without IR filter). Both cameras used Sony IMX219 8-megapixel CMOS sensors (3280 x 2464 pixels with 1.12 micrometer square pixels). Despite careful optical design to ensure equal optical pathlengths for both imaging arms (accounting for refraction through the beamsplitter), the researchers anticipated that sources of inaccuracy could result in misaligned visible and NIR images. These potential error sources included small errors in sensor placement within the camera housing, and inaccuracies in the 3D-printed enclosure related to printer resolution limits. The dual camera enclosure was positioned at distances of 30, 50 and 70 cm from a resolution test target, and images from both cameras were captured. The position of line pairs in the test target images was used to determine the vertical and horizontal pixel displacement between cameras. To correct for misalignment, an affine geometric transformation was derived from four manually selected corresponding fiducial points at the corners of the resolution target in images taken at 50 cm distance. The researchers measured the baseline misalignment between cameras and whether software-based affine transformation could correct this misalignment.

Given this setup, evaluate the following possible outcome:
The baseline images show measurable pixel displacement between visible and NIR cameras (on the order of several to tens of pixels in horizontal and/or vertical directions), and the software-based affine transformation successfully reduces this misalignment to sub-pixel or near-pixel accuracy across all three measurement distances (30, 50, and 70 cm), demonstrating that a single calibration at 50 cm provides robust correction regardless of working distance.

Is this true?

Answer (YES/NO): YES